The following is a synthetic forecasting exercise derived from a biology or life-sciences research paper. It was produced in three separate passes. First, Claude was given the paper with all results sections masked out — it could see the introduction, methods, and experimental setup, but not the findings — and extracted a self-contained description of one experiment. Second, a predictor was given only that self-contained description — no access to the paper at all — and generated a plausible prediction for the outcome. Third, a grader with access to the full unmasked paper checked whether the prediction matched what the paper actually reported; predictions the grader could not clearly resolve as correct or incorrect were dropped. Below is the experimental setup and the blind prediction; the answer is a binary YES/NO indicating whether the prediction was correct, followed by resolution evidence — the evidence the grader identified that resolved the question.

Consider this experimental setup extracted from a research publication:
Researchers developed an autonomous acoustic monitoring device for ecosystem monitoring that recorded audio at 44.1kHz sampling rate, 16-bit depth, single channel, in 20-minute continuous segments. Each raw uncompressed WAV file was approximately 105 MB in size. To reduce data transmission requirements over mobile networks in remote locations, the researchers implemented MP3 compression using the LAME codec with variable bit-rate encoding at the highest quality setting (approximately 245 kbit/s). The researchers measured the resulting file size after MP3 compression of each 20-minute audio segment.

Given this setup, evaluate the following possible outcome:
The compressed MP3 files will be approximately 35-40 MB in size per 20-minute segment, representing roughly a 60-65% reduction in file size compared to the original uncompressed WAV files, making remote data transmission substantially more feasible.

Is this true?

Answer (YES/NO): NO